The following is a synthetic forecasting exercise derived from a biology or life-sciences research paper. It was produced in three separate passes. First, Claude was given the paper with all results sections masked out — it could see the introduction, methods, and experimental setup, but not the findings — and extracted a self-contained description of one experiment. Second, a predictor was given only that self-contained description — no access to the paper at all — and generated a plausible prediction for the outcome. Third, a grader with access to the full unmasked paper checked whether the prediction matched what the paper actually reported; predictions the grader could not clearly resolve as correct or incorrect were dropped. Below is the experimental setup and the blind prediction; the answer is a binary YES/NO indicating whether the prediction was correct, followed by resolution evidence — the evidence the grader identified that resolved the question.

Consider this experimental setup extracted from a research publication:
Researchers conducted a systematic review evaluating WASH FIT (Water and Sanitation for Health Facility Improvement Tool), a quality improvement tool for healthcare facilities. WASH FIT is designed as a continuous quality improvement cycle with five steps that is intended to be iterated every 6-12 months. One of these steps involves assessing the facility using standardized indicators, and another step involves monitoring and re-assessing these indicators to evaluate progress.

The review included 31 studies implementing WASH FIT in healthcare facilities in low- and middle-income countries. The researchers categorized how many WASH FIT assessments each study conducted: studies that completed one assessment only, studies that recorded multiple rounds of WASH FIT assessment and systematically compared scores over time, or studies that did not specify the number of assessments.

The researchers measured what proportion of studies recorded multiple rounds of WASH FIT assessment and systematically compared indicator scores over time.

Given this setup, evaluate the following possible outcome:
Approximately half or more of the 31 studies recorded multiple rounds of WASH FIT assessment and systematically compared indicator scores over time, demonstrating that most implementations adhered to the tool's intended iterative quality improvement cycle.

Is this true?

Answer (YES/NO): NO